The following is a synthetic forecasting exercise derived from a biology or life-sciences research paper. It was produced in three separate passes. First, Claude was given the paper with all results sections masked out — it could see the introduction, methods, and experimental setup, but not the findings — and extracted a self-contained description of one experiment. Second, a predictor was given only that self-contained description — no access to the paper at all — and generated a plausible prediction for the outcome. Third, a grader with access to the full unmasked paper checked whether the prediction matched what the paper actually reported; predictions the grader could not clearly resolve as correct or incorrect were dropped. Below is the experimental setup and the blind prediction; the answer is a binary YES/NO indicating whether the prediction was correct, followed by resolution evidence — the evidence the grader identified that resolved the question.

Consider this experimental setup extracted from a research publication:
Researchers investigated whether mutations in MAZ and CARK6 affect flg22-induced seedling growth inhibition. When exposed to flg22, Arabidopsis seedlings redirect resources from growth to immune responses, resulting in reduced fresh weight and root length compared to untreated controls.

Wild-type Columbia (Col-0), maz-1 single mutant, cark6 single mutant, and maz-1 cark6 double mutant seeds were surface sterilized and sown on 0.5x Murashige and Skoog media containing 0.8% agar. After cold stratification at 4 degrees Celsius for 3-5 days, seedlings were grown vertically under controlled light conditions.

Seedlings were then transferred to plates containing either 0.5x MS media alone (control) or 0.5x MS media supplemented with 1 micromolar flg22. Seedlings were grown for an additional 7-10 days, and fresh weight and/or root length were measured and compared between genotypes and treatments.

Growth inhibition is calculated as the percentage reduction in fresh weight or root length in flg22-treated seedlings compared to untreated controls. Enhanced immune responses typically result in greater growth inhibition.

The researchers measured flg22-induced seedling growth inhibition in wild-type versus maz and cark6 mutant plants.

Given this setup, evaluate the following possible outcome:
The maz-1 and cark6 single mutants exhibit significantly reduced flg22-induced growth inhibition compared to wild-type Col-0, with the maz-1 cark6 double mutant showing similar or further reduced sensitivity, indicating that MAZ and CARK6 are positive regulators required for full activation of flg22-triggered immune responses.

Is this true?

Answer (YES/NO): NO